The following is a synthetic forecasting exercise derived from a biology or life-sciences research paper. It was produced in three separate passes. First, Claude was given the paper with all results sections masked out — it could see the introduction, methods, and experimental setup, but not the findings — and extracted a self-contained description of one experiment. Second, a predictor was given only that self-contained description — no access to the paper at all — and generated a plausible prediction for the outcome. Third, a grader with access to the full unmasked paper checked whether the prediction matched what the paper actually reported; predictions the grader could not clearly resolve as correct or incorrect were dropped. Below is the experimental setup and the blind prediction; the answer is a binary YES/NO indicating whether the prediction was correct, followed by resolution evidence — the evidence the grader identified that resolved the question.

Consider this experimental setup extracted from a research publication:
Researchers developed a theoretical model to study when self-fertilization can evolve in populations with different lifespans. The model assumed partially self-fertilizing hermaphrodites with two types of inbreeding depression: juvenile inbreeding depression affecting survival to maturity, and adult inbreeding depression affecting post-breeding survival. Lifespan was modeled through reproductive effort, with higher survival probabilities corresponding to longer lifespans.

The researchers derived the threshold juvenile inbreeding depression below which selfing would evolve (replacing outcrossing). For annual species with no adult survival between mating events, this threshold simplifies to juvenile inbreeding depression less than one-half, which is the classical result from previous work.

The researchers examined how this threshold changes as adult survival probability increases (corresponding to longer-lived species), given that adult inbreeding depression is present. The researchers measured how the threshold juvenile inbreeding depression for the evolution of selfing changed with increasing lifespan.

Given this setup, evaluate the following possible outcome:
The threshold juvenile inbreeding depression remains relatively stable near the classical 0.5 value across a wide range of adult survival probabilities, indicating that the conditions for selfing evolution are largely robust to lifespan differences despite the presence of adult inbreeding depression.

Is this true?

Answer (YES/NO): NO